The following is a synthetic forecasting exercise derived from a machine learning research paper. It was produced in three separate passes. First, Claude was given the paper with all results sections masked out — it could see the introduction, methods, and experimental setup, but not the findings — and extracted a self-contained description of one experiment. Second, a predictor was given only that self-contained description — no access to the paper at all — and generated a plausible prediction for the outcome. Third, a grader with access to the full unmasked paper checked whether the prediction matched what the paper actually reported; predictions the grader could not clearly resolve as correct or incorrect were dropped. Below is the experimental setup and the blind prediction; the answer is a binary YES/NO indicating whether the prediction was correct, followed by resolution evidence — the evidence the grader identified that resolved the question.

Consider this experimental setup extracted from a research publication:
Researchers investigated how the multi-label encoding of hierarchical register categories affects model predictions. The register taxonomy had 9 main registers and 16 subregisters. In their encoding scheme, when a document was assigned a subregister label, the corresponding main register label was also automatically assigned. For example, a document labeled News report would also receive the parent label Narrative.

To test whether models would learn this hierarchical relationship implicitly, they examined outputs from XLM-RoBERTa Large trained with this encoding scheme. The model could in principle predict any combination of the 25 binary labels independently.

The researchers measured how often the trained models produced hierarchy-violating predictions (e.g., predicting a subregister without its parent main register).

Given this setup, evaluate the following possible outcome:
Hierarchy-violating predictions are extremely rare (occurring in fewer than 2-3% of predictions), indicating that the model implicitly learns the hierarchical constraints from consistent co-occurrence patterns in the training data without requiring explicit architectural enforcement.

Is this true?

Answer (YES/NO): YES